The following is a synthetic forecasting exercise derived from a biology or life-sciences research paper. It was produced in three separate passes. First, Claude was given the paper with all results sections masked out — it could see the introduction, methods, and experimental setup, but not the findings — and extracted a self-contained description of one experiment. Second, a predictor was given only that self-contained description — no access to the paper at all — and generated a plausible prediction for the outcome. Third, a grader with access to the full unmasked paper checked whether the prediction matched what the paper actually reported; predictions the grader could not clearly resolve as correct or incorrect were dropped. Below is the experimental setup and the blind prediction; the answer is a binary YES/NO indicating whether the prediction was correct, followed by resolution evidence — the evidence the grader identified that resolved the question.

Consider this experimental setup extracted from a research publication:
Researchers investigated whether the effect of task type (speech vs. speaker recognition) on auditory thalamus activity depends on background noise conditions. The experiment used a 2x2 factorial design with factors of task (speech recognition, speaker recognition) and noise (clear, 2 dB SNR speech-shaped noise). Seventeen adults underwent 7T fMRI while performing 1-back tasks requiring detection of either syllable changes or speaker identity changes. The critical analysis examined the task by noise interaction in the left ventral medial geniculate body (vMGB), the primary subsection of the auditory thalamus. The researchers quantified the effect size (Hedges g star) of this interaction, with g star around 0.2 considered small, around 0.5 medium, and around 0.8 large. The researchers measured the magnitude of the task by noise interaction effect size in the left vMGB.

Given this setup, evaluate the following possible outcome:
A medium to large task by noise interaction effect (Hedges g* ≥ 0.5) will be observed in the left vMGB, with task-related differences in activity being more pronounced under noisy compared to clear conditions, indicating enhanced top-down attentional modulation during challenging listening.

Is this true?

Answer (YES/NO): YES